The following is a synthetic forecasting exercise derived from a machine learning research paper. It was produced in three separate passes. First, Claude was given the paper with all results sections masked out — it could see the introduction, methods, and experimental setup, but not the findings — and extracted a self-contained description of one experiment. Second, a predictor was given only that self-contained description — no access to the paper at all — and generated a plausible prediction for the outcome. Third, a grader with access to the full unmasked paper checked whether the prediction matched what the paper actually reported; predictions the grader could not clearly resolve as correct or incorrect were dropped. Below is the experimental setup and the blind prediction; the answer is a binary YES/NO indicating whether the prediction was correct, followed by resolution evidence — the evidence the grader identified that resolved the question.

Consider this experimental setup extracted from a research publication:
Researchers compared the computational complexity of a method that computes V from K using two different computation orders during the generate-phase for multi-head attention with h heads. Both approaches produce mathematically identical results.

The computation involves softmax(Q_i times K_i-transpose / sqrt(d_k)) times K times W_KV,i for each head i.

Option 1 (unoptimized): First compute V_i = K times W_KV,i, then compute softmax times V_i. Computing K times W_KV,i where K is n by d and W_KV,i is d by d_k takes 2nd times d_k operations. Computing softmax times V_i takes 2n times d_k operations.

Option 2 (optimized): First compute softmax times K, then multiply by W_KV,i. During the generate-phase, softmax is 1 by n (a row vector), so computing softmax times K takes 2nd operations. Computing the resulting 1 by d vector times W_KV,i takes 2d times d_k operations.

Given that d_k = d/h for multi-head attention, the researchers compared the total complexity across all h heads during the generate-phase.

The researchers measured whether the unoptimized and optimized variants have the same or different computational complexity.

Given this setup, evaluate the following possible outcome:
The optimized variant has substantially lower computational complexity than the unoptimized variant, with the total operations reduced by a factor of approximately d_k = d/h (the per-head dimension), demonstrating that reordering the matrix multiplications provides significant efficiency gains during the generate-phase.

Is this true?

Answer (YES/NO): NO